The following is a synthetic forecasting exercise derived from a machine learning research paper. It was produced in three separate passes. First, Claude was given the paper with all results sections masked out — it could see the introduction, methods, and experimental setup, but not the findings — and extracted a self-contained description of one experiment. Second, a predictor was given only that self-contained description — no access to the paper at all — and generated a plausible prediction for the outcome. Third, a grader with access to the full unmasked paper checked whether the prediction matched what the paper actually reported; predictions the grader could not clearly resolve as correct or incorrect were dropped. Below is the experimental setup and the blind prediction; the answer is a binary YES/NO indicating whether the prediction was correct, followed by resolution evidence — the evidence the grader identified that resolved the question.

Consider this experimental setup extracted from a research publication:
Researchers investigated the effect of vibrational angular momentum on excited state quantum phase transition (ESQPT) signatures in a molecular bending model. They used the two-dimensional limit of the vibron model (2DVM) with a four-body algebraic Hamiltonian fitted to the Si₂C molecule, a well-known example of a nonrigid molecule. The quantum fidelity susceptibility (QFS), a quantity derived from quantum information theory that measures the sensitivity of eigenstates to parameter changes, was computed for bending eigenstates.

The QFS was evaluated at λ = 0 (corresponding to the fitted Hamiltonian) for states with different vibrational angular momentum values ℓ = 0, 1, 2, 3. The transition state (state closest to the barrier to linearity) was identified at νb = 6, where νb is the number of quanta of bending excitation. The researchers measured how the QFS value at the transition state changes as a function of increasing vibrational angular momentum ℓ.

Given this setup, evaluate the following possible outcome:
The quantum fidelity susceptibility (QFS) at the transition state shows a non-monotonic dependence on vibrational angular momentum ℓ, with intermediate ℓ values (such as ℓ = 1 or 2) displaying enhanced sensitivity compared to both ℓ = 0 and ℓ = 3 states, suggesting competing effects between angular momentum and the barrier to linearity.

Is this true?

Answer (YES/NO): NO